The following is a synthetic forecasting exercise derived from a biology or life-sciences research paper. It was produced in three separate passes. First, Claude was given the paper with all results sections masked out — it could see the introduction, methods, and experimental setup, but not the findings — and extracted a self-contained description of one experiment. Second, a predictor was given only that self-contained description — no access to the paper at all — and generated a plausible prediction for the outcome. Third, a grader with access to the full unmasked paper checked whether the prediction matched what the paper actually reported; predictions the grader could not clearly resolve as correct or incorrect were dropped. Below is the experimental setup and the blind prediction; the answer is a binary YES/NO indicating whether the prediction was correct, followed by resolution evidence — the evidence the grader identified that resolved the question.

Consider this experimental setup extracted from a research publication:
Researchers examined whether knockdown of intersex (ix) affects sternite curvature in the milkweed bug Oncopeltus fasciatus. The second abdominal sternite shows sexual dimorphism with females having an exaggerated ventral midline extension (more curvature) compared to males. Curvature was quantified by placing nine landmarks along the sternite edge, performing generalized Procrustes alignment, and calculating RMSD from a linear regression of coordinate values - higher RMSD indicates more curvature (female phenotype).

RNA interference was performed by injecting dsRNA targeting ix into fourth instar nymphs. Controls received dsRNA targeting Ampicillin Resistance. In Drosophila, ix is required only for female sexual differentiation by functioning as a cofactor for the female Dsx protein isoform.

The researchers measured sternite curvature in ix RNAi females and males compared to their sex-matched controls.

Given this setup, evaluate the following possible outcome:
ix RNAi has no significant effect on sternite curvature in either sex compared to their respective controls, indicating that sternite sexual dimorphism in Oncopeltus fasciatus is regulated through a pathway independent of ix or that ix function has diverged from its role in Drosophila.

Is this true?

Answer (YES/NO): YES